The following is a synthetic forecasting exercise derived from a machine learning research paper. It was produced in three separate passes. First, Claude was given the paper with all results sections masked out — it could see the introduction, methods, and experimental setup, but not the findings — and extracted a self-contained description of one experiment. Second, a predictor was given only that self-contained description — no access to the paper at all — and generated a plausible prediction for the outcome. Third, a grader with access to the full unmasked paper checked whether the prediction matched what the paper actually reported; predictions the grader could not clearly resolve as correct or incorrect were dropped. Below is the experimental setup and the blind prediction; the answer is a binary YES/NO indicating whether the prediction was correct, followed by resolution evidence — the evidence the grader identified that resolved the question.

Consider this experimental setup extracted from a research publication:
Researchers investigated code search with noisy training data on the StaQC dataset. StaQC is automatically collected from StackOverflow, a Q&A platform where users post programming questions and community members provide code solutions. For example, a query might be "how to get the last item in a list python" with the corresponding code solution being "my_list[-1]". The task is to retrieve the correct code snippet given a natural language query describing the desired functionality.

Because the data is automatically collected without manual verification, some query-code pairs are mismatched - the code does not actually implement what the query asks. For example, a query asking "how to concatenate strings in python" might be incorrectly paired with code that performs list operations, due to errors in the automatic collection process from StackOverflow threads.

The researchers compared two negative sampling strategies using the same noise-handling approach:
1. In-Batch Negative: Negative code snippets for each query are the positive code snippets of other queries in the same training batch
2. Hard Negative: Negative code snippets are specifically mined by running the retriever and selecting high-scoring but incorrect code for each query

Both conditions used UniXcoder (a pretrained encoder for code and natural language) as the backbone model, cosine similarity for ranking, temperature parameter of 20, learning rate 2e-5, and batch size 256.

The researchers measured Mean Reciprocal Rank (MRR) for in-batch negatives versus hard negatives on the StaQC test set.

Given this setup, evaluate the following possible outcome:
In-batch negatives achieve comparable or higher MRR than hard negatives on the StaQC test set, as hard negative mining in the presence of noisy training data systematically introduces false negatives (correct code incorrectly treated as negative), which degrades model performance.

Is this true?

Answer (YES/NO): NO